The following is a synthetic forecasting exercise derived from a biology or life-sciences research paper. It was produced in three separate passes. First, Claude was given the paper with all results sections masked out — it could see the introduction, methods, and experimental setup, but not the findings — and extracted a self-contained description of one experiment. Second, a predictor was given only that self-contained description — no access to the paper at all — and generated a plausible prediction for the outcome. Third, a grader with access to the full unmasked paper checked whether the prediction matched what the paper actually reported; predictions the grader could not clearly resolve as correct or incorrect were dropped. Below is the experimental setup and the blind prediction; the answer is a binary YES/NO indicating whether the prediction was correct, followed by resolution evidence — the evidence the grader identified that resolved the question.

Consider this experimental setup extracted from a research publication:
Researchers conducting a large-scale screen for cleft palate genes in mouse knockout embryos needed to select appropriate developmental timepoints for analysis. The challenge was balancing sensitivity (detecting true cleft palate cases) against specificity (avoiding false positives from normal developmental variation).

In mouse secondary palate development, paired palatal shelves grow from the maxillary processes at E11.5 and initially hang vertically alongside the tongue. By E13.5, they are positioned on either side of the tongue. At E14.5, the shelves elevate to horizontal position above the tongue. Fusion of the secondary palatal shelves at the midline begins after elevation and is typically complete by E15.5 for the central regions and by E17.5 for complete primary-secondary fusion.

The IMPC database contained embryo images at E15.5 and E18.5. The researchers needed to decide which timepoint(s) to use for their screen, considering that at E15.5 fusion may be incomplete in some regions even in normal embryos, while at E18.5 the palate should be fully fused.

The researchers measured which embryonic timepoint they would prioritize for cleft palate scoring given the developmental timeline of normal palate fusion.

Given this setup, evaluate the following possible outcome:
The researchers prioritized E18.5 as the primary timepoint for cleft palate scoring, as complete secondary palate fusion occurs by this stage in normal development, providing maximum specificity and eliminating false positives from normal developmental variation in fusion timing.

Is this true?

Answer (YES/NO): YES